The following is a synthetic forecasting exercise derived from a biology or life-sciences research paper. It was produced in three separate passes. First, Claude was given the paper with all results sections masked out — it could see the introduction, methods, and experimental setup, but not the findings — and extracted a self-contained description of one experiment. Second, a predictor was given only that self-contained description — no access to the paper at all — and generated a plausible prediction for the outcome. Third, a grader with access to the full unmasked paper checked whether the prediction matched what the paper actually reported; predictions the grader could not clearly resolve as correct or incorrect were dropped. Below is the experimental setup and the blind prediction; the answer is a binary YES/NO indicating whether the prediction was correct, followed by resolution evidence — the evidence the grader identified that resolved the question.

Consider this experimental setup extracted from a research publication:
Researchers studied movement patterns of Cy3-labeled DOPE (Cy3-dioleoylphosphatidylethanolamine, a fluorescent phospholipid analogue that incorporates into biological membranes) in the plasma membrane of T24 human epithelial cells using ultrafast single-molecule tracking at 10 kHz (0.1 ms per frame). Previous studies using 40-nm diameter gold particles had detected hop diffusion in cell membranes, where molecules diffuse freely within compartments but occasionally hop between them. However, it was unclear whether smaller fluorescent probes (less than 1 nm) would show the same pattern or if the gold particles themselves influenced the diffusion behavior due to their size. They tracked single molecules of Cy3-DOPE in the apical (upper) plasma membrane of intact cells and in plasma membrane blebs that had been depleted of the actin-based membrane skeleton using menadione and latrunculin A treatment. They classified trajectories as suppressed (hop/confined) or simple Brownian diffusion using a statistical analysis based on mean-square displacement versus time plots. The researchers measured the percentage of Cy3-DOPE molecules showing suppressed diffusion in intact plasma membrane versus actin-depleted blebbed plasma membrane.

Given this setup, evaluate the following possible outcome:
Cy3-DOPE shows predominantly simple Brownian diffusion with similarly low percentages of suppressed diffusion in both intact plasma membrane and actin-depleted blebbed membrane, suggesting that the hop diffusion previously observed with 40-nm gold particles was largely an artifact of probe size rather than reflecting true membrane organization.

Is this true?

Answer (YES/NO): NO